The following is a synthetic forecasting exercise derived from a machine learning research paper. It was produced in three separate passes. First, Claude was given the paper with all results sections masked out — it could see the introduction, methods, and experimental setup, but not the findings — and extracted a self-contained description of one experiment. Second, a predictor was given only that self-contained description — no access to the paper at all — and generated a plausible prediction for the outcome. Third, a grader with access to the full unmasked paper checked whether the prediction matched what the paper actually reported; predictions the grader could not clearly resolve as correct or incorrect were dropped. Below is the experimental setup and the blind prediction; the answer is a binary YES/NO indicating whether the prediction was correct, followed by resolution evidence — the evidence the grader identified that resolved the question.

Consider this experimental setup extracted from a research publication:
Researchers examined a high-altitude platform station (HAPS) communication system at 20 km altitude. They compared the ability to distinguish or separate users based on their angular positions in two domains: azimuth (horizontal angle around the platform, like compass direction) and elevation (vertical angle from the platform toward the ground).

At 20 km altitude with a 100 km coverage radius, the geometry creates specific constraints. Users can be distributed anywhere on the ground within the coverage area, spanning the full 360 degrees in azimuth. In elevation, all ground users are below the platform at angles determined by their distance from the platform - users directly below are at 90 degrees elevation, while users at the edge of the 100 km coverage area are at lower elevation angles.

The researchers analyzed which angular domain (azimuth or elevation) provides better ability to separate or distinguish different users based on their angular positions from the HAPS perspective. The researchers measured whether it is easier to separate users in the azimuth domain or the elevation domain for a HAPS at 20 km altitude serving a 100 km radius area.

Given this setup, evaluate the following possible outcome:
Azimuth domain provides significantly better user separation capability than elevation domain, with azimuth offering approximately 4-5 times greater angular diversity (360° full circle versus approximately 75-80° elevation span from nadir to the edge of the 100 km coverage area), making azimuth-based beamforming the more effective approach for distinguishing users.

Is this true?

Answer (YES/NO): NO